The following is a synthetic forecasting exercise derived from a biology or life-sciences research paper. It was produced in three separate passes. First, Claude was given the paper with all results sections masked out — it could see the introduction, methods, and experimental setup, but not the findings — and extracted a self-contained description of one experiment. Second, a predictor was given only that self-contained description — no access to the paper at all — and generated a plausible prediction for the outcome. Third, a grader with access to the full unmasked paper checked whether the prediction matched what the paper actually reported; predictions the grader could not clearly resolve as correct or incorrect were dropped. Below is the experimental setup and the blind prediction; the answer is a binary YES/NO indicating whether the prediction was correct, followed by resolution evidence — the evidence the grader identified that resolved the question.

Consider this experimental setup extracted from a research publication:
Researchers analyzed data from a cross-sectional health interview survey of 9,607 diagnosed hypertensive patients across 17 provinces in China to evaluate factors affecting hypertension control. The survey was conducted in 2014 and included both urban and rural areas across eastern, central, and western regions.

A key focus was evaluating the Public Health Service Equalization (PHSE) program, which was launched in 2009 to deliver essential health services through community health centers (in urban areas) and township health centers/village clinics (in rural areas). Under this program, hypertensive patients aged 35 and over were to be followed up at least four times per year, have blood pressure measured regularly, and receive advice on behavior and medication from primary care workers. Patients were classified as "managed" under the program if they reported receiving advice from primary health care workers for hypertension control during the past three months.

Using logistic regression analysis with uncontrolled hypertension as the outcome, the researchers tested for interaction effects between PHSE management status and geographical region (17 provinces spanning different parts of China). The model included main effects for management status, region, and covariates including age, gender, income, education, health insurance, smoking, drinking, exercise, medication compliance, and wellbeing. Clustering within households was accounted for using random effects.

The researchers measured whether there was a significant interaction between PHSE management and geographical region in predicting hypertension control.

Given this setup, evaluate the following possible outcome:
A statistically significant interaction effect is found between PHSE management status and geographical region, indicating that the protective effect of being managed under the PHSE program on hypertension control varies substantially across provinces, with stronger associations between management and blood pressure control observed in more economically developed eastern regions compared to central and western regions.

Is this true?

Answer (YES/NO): NO